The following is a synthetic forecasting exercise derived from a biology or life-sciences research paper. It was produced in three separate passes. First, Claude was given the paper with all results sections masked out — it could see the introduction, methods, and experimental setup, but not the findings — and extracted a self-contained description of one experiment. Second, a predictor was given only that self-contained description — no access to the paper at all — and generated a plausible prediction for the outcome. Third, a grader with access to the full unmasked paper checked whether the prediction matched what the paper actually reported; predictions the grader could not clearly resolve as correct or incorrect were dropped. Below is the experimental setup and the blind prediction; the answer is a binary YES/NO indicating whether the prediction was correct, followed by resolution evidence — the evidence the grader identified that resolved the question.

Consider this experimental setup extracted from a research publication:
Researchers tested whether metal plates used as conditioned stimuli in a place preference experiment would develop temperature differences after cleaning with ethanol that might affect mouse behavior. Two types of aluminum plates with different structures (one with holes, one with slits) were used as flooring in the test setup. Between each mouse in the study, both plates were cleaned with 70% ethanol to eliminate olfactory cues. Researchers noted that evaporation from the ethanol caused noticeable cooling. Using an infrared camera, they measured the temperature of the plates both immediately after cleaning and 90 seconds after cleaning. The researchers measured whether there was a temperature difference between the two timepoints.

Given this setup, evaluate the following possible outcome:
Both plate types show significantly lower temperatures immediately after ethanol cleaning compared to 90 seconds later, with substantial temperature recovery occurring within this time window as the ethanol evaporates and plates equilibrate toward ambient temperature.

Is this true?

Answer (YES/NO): YES